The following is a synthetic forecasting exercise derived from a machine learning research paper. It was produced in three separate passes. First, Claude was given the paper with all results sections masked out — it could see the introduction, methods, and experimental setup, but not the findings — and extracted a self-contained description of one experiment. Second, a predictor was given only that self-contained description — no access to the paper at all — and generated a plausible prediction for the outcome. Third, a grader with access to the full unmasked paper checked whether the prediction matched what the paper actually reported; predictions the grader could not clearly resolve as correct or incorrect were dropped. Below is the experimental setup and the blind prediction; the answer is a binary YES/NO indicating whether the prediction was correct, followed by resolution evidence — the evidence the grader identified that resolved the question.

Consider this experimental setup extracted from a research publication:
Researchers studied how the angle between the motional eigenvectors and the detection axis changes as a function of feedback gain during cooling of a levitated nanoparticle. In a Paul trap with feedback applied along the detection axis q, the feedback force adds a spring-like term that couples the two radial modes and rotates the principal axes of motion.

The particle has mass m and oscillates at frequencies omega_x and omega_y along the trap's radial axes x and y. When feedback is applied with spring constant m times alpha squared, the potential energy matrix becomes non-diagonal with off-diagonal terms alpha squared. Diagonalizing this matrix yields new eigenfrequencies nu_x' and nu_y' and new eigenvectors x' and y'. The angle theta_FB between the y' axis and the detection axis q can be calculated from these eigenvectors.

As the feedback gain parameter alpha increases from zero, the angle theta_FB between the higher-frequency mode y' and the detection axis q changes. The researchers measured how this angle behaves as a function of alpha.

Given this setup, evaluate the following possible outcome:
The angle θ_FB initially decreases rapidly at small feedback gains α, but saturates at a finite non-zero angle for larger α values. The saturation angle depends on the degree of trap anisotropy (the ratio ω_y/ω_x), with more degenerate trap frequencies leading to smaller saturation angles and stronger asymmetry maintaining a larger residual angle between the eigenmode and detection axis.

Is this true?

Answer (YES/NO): NO